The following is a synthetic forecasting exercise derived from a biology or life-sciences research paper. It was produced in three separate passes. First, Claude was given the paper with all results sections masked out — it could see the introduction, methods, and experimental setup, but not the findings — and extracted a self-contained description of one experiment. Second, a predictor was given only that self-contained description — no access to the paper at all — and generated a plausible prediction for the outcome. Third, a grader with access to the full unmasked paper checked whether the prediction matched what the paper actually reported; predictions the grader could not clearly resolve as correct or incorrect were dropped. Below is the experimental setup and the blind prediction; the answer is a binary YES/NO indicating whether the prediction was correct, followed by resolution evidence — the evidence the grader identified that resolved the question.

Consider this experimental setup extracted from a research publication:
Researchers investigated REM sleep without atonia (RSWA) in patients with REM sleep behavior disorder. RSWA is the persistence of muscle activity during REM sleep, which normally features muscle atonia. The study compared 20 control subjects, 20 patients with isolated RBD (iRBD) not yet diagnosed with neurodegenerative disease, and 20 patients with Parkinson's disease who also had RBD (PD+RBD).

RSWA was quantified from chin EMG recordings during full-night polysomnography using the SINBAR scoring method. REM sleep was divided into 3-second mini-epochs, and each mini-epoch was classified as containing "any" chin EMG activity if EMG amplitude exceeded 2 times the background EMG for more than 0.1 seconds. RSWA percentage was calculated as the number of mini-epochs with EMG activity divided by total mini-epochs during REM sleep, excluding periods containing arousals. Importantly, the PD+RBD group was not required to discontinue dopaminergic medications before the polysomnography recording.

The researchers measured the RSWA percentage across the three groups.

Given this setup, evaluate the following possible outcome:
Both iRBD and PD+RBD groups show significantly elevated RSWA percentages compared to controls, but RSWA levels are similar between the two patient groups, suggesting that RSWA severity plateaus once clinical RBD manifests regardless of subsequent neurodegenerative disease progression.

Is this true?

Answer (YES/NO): NO